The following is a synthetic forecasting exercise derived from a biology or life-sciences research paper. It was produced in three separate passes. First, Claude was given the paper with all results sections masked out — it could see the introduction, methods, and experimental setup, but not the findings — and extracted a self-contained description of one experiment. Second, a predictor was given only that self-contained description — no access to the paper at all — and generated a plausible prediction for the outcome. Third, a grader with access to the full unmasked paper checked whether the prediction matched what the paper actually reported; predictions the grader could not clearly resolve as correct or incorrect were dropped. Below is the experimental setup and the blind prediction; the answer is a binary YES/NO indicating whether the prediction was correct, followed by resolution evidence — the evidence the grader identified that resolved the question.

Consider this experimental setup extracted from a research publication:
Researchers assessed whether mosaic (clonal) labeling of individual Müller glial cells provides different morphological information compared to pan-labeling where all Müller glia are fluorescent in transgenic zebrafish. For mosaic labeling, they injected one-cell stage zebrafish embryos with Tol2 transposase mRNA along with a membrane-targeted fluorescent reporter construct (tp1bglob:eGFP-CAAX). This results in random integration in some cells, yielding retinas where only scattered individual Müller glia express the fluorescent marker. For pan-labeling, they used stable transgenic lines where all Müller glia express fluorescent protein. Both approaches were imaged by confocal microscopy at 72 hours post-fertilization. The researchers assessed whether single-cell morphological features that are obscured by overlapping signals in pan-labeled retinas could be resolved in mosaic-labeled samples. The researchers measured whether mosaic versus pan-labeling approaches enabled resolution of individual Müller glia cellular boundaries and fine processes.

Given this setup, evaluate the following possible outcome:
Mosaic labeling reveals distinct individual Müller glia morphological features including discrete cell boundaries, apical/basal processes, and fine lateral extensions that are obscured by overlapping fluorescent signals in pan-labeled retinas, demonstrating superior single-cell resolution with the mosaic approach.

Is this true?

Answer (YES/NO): YES